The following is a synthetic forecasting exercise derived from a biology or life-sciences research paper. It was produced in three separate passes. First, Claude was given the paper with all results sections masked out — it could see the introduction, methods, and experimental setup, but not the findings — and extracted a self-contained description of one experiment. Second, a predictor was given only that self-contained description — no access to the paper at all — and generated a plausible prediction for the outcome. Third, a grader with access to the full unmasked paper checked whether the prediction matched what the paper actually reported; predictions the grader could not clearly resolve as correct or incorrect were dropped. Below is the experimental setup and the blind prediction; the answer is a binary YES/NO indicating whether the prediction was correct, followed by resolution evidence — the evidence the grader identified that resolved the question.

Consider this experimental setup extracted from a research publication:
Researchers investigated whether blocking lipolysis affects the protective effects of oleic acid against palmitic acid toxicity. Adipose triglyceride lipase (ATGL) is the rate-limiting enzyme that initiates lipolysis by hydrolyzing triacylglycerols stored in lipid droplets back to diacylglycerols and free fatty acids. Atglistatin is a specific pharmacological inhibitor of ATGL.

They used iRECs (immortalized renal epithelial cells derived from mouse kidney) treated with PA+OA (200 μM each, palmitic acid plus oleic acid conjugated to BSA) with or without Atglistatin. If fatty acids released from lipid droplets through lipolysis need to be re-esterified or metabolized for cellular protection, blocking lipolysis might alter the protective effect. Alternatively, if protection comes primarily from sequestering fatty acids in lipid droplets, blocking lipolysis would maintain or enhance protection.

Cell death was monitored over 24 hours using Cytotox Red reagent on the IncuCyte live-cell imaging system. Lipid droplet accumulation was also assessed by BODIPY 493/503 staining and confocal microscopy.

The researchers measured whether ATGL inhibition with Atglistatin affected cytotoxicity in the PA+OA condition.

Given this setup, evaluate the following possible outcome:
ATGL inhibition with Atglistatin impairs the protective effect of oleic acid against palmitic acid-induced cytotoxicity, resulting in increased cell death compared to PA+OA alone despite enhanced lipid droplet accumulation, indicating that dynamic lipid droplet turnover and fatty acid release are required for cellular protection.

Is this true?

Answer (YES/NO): YES